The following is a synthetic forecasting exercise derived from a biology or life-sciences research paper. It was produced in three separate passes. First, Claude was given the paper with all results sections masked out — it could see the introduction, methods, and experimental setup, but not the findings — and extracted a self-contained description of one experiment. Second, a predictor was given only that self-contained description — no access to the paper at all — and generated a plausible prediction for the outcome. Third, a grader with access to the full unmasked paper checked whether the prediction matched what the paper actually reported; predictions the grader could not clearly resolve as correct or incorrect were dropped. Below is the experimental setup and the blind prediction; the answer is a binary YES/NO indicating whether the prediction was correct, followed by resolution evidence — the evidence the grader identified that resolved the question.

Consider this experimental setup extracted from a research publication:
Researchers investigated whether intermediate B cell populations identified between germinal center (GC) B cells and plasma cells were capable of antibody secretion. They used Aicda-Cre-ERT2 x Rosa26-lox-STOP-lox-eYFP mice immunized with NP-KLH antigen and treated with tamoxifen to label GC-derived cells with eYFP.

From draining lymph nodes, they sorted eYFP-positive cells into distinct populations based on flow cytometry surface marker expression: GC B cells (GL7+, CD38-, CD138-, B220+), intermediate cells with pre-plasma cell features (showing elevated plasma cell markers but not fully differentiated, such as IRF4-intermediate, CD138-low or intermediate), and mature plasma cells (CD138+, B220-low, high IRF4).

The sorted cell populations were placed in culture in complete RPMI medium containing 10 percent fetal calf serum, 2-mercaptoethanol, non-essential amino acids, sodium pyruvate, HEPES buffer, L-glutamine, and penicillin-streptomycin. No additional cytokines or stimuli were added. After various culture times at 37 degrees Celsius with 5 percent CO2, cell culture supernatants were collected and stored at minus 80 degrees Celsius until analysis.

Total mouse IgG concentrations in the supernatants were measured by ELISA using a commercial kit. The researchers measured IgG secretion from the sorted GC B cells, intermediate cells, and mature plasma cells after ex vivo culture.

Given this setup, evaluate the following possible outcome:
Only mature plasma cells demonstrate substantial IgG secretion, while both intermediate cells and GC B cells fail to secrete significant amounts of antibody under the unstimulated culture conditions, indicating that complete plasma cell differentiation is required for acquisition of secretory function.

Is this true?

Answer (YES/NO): NO